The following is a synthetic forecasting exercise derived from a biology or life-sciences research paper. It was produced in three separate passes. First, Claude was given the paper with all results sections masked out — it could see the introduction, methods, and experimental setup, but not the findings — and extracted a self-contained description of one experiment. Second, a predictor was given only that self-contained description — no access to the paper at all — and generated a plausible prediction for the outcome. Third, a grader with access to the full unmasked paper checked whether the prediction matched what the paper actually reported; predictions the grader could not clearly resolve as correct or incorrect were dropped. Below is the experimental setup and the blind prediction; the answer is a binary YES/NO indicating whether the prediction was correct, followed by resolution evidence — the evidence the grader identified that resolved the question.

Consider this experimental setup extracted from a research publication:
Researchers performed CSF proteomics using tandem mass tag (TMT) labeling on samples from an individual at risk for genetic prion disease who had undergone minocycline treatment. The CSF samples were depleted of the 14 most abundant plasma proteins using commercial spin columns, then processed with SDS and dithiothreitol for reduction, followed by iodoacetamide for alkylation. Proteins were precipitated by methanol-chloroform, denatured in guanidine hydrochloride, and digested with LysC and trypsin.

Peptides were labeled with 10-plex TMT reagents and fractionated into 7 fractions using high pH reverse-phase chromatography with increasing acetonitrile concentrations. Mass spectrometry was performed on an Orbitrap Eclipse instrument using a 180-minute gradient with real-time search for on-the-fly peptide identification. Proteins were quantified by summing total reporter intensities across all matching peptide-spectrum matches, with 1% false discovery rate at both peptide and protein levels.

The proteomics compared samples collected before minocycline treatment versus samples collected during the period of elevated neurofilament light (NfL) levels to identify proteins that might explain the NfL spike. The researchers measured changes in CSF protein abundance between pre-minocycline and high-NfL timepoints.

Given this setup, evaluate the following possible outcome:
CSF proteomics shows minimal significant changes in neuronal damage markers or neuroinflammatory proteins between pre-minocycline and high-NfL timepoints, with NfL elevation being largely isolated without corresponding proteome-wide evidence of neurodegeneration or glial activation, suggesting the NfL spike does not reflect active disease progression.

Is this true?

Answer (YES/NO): YES